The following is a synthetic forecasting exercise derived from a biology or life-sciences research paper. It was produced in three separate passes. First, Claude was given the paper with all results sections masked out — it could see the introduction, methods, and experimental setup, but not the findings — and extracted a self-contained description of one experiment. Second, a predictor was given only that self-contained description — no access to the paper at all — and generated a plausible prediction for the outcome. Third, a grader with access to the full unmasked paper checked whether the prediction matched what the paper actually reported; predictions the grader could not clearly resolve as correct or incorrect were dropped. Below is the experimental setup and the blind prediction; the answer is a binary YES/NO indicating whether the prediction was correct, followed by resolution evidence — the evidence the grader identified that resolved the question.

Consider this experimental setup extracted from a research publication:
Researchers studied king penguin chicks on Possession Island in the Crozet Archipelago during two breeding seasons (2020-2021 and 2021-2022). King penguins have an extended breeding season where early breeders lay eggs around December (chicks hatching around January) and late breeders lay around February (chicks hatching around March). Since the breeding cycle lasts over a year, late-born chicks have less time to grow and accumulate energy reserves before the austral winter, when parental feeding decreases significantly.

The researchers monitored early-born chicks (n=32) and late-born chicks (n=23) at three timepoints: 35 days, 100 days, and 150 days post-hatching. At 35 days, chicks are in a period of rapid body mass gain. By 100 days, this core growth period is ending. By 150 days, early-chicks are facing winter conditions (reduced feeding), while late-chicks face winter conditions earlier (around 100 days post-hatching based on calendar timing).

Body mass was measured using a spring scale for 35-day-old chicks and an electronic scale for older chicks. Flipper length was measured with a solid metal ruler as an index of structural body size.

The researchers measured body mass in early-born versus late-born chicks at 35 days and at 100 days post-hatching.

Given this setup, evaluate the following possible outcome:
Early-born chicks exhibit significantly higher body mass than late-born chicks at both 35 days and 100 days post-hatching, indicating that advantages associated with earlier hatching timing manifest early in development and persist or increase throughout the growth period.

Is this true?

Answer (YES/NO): NO